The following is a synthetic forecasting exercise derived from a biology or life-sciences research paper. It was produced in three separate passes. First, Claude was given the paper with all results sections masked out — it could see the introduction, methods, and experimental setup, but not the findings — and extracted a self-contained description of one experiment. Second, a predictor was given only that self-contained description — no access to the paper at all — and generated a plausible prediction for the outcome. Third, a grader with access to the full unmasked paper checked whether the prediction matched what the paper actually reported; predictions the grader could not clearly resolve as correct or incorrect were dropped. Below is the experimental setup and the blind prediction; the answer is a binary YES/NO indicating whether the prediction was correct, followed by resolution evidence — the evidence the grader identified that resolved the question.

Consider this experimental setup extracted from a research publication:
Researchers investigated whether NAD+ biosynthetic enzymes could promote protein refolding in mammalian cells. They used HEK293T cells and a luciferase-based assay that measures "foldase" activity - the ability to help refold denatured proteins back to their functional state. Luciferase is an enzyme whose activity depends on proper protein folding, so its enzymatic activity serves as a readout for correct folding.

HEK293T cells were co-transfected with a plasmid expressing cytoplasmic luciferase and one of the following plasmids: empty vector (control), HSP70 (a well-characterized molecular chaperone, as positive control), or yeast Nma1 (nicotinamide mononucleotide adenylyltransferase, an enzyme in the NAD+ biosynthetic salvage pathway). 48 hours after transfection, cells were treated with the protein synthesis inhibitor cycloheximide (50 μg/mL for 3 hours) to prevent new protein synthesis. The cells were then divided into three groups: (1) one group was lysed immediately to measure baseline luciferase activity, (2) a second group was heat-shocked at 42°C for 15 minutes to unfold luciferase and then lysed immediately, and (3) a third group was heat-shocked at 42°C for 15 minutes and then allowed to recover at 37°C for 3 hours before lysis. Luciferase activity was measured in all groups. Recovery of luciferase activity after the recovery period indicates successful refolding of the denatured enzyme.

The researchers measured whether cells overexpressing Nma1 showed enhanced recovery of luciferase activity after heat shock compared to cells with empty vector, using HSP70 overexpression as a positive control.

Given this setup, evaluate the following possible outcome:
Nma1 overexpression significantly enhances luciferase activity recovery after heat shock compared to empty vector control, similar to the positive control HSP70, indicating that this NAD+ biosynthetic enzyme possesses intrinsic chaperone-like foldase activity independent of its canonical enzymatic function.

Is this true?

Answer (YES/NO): YES